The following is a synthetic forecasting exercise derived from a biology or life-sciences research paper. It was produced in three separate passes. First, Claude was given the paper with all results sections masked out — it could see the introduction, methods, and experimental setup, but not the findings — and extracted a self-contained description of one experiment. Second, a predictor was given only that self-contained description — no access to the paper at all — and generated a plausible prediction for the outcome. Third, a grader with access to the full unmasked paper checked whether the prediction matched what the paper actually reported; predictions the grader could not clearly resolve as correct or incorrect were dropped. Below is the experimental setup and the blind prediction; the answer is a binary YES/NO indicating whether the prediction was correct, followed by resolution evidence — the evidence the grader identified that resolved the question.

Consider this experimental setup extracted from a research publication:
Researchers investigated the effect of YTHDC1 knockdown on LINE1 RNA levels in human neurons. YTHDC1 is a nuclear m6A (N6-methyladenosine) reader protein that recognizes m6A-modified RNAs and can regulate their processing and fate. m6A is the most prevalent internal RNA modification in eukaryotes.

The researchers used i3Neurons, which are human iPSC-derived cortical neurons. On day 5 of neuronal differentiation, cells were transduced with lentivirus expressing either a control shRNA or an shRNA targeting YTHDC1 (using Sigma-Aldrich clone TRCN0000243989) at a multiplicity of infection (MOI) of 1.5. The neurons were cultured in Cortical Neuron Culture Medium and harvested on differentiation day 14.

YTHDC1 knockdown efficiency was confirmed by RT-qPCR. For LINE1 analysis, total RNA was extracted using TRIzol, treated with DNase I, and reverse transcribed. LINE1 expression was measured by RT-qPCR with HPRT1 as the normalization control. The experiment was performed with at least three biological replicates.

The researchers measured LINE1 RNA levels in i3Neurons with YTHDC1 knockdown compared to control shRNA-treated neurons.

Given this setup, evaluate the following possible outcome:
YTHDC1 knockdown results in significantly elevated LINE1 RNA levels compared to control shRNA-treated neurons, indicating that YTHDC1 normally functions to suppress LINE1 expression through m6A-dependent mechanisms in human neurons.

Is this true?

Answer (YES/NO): YES